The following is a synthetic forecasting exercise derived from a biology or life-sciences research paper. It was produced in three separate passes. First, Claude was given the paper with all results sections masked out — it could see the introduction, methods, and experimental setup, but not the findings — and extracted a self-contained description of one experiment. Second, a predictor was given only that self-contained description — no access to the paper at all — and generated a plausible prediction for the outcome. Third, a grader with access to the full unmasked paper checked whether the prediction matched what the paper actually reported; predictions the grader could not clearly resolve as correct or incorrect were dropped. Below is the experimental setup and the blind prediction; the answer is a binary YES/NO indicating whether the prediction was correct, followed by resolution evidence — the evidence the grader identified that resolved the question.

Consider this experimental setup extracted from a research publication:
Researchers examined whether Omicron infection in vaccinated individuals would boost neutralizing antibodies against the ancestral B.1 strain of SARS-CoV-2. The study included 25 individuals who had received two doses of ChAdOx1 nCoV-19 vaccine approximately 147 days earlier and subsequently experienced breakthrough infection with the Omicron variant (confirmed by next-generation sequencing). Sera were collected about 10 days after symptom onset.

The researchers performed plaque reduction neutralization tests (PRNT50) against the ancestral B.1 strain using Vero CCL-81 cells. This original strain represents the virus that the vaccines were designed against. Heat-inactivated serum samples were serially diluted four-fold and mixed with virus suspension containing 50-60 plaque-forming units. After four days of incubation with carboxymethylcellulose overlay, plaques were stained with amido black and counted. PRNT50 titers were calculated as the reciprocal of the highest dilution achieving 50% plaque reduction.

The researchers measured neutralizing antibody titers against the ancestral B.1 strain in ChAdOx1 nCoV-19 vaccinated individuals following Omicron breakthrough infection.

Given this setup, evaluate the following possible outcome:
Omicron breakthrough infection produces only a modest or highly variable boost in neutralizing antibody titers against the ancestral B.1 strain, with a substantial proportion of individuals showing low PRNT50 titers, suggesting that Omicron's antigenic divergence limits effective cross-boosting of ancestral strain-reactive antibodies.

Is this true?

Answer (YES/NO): NO